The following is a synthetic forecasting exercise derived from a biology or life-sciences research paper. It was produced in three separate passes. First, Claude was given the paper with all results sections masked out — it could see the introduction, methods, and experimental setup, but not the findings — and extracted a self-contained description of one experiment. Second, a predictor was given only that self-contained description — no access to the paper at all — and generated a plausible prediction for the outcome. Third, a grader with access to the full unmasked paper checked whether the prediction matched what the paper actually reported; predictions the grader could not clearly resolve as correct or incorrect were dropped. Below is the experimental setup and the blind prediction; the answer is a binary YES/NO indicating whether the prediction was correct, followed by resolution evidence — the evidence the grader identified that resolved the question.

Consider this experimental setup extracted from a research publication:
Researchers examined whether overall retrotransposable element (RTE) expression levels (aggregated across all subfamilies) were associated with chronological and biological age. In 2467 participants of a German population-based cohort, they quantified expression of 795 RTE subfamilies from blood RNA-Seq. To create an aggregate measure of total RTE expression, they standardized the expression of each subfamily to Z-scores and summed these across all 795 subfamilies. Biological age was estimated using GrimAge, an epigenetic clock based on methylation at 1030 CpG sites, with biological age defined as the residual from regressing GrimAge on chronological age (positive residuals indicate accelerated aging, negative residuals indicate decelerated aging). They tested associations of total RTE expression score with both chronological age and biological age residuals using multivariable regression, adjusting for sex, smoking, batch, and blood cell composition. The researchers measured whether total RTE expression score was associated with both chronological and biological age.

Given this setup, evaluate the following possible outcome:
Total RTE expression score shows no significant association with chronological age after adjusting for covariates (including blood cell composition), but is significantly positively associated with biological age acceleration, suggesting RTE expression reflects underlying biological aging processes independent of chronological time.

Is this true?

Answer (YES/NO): NO